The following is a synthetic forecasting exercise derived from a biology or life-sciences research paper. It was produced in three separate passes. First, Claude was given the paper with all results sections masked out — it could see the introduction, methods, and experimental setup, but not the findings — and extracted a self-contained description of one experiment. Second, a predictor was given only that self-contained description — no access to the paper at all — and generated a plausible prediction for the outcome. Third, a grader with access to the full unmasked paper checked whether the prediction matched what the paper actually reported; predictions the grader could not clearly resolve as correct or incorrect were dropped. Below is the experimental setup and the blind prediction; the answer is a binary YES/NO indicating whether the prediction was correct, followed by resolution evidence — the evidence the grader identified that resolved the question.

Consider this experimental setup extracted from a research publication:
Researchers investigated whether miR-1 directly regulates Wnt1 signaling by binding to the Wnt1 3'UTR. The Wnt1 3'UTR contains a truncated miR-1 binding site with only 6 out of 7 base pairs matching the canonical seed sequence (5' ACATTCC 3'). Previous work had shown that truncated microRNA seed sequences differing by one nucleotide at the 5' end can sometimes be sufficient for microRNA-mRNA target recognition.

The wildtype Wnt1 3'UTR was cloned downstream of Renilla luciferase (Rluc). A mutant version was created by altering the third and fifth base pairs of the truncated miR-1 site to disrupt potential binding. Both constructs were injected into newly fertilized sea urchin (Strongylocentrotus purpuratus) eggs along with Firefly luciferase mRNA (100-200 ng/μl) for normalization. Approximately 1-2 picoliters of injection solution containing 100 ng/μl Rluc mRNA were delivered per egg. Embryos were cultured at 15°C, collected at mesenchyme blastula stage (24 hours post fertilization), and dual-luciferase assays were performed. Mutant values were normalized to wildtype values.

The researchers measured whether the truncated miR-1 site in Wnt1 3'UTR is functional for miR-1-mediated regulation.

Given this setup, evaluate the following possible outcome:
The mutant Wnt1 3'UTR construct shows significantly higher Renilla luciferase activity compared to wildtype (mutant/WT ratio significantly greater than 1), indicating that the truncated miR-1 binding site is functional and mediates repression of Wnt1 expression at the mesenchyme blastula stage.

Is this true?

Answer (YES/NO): YES